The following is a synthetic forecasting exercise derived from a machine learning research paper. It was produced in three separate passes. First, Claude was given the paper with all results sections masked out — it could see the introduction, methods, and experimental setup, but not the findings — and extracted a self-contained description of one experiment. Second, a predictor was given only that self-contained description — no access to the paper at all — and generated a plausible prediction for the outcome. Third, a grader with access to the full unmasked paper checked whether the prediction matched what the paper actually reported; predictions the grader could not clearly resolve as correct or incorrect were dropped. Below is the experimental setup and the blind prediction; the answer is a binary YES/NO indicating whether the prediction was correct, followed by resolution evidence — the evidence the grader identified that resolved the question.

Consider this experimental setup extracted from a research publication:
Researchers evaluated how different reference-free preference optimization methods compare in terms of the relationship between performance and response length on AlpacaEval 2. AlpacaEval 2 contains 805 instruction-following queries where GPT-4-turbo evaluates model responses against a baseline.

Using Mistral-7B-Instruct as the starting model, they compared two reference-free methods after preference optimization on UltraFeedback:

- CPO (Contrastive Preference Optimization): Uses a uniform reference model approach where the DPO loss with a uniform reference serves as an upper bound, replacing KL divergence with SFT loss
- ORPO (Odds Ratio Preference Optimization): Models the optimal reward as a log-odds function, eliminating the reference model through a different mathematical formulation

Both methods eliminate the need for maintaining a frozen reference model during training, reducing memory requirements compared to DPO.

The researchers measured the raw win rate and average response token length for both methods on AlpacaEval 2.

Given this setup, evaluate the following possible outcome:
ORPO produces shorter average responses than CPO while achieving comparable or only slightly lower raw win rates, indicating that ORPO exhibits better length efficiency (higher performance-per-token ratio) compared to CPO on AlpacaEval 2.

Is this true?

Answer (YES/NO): NO